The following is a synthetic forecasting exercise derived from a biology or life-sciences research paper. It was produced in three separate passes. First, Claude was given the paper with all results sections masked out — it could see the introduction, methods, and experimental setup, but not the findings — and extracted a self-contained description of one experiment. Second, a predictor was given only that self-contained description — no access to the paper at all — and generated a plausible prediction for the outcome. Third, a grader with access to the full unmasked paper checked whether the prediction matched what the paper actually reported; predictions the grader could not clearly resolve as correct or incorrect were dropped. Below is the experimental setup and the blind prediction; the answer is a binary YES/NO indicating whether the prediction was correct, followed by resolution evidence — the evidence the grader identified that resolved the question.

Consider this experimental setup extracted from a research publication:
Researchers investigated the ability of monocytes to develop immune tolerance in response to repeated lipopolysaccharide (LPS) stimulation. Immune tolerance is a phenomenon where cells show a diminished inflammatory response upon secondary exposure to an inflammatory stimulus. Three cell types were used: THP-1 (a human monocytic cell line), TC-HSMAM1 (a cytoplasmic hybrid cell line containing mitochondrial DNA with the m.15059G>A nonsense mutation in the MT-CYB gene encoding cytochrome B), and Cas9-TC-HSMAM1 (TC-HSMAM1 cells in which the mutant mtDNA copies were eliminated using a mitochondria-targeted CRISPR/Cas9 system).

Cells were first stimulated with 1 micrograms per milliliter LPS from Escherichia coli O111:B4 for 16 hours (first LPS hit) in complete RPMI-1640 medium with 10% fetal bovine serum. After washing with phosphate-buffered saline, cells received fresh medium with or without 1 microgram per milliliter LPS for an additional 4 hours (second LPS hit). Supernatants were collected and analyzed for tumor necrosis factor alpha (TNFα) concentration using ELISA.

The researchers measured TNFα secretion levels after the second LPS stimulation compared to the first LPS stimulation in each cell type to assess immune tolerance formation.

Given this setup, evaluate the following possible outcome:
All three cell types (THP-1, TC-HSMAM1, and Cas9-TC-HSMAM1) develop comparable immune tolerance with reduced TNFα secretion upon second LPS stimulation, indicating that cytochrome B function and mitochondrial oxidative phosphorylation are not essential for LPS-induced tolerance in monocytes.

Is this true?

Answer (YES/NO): NO